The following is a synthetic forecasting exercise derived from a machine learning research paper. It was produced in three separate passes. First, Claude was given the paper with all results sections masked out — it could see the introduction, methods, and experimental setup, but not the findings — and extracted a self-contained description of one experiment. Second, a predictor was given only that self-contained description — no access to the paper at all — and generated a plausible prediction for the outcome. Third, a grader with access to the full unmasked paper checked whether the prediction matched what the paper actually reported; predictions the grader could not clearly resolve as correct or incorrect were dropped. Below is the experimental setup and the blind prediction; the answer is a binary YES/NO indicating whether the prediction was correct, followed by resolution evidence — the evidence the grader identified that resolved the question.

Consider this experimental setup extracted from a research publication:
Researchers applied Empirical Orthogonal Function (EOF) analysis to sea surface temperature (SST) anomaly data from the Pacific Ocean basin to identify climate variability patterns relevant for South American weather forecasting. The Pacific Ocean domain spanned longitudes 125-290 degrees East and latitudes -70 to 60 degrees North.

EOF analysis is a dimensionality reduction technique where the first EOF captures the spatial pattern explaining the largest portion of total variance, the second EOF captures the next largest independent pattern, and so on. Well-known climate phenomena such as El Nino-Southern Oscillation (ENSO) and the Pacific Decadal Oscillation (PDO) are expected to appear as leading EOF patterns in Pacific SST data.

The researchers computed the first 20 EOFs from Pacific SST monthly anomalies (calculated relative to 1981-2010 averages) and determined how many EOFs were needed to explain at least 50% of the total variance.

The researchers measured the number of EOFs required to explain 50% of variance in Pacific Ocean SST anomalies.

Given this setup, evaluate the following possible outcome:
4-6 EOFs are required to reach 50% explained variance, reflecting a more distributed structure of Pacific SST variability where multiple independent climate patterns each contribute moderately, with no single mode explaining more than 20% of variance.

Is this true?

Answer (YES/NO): NO